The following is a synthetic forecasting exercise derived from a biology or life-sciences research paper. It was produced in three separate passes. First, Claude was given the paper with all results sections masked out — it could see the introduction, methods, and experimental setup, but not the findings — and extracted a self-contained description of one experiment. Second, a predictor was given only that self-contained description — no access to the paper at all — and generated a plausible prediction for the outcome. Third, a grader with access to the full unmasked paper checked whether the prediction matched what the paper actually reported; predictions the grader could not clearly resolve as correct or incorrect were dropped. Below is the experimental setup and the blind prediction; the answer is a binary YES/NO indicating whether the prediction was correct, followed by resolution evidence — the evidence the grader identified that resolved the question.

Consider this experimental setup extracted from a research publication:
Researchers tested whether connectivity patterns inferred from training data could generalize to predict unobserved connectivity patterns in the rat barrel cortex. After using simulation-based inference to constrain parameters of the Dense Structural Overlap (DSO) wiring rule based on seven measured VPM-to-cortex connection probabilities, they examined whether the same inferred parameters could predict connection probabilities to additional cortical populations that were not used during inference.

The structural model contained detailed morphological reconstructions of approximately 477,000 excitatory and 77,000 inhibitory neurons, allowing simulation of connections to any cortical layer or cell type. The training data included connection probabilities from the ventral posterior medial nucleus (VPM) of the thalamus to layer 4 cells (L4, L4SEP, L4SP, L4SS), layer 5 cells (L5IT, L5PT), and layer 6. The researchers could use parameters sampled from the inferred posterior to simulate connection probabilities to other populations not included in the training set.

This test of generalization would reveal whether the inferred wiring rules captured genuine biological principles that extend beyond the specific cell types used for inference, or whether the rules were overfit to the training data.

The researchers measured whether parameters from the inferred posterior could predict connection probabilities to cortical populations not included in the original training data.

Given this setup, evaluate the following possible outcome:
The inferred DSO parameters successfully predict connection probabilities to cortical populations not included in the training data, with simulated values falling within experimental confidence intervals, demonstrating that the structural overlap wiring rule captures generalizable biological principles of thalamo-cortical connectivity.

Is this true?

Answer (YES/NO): NO